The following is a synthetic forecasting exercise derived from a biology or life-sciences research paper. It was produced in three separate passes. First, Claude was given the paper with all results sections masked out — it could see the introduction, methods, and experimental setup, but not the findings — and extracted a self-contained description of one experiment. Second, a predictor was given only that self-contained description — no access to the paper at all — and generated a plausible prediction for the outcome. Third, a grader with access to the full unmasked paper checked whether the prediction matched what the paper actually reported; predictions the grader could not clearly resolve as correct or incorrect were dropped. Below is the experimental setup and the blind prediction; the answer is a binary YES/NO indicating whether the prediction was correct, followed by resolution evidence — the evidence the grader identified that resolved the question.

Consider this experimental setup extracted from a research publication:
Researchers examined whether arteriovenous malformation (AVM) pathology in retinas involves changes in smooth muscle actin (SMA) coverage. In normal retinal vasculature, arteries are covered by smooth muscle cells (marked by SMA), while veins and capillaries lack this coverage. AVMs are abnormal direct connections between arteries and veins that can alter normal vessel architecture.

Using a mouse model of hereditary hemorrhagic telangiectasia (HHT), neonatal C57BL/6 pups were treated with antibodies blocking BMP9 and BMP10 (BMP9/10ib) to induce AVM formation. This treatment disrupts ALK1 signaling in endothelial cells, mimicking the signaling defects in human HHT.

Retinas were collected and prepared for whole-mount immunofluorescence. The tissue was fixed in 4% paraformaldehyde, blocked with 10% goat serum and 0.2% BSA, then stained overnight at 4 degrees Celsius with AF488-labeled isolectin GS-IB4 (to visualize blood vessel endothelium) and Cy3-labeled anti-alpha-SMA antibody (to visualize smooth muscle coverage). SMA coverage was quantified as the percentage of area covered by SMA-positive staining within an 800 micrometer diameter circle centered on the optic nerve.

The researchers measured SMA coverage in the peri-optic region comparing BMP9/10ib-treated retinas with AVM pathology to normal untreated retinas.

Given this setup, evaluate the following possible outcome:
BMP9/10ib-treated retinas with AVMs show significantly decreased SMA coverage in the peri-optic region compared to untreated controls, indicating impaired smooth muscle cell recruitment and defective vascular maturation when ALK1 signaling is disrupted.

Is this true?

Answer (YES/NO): NO